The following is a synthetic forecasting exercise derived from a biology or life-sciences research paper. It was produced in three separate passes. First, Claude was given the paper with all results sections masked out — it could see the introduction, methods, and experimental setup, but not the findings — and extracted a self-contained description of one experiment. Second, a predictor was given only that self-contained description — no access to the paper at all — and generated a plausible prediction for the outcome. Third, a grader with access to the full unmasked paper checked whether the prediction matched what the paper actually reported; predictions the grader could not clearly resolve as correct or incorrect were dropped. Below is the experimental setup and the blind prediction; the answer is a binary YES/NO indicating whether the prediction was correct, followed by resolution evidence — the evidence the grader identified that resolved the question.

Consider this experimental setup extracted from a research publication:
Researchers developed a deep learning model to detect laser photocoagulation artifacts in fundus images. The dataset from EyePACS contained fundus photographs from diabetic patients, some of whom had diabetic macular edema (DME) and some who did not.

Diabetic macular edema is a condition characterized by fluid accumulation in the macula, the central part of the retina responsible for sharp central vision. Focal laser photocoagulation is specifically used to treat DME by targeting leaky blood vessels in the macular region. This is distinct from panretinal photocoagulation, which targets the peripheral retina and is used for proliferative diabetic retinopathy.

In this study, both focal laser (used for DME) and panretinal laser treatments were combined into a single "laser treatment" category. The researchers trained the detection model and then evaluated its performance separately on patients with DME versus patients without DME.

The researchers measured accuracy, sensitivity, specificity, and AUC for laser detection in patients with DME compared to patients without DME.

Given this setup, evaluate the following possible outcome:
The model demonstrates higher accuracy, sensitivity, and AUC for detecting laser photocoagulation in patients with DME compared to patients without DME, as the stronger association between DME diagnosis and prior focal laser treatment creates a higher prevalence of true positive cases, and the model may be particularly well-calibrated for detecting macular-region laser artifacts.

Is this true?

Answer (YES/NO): NO